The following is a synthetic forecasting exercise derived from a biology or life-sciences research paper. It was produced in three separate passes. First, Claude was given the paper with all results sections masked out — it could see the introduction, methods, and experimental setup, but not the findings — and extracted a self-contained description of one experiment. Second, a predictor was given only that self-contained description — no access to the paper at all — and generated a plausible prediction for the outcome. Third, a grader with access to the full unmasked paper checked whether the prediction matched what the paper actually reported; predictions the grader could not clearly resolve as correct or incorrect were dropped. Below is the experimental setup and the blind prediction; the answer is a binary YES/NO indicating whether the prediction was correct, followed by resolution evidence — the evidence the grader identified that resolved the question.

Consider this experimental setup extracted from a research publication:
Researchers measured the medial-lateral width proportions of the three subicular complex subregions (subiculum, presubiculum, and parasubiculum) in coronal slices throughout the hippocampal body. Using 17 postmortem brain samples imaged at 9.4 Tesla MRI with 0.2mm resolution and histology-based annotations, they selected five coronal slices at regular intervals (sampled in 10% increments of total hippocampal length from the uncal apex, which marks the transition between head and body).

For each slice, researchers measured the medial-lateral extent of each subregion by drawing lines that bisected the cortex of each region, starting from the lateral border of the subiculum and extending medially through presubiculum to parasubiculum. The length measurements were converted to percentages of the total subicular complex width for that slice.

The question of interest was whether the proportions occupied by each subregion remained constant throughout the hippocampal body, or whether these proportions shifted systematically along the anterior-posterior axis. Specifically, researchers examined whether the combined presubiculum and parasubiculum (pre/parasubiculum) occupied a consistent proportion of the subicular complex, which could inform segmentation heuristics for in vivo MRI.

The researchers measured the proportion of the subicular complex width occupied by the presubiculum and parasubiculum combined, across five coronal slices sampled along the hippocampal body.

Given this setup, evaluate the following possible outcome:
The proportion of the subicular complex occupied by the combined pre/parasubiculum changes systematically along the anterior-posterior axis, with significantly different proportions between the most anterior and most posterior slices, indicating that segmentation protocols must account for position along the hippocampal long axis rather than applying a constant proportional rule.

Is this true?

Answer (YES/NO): NO